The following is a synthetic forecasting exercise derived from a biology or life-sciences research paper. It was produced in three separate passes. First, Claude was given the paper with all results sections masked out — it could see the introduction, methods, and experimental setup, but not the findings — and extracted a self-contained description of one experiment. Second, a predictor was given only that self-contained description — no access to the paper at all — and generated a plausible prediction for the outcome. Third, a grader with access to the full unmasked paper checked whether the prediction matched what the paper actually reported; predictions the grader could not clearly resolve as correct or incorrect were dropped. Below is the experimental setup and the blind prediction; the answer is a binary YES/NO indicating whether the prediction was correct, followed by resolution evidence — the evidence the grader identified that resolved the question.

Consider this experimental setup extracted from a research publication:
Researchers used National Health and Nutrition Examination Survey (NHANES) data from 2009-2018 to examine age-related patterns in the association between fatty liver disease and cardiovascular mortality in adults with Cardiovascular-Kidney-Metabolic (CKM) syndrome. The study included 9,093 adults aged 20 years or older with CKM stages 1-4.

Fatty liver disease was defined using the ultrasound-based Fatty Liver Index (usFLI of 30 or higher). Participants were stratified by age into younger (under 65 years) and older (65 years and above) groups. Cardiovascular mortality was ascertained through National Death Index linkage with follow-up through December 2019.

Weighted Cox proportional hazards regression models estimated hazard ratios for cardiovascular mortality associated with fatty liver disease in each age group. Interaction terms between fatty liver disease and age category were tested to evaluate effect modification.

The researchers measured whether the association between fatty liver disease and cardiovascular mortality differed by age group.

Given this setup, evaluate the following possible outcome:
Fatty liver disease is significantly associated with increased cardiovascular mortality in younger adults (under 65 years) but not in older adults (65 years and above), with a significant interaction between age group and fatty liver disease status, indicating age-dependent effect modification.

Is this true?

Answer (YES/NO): NO